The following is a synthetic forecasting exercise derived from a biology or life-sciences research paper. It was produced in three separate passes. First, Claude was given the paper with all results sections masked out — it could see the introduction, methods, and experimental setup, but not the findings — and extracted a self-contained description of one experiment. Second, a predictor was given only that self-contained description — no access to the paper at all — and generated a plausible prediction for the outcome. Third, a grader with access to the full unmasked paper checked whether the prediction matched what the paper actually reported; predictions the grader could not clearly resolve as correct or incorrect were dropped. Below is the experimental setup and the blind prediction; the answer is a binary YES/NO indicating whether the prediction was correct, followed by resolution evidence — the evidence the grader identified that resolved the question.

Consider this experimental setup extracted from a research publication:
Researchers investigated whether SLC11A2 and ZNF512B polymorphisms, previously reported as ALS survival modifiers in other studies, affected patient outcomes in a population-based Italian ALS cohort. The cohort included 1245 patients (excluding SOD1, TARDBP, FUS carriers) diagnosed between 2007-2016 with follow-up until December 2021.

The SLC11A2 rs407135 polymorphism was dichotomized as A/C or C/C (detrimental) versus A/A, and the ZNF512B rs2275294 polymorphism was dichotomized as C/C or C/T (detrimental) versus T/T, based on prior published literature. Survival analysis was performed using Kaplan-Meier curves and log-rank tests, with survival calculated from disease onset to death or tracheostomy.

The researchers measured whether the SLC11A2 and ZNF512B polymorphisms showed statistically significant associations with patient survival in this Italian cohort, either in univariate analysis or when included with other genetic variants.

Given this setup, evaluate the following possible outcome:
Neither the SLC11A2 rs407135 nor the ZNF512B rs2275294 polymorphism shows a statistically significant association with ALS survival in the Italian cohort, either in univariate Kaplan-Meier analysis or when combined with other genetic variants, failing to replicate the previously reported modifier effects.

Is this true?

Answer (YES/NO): YES